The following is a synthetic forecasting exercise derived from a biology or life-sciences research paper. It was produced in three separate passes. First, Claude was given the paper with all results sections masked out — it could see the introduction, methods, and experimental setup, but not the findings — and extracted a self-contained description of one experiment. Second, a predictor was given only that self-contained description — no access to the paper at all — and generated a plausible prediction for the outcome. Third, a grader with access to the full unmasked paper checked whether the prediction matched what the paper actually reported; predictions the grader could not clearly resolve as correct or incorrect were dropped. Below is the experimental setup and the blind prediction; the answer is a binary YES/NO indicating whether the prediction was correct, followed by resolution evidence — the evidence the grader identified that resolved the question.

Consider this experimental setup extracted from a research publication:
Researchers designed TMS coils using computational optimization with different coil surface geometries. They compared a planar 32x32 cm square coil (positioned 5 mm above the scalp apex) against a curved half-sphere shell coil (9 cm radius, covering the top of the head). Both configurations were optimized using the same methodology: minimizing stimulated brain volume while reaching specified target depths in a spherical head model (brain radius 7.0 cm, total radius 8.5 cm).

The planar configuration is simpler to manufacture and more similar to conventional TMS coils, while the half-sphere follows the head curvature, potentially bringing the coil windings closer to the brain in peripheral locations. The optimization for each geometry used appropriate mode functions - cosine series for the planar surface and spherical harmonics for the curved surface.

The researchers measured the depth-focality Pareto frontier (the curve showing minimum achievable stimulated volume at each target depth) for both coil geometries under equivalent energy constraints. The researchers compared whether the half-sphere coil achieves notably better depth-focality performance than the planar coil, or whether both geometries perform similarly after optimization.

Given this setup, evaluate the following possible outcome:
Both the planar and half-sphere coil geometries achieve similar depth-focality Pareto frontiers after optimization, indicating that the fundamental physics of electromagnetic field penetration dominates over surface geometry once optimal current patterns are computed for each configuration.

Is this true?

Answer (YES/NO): NO